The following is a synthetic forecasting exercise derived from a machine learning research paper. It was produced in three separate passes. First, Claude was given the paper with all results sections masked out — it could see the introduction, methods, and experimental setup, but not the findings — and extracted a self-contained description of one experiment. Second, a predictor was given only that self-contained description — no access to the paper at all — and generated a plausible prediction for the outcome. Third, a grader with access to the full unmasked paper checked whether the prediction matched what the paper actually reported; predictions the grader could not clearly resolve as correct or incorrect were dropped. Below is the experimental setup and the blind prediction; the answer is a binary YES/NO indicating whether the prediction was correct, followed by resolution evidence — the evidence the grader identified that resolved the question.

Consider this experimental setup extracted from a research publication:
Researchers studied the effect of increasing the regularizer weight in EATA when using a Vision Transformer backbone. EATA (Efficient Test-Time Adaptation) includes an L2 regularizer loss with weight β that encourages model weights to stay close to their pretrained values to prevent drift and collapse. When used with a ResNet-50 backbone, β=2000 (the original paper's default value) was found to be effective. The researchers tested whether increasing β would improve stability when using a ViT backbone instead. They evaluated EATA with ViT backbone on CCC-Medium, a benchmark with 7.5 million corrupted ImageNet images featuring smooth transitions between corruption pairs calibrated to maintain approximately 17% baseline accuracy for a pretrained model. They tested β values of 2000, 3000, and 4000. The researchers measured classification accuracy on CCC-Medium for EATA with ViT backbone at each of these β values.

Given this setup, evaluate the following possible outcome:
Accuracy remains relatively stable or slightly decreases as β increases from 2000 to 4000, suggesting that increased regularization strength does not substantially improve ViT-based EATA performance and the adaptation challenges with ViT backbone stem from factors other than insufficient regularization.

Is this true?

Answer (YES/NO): NO